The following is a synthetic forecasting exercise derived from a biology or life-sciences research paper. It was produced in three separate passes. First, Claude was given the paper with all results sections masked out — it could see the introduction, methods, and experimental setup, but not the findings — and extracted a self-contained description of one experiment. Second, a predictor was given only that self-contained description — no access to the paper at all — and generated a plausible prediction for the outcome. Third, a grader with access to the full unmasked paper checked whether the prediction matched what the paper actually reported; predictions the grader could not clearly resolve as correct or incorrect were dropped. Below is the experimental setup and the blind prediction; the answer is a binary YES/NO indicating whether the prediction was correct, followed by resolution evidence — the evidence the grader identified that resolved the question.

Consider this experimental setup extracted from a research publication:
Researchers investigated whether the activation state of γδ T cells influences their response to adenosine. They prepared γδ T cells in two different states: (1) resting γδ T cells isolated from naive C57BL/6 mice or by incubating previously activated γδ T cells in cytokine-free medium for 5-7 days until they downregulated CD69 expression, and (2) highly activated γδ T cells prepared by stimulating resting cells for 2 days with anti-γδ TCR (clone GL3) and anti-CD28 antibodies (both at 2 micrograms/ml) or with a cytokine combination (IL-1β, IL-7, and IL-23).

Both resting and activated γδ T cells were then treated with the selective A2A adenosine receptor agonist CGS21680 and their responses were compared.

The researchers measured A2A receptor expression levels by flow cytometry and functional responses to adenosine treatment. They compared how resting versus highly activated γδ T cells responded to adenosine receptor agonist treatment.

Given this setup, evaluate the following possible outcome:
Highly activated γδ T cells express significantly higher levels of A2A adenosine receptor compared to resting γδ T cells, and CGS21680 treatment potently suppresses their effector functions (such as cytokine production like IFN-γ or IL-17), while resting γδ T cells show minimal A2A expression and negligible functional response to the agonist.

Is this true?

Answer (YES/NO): NO